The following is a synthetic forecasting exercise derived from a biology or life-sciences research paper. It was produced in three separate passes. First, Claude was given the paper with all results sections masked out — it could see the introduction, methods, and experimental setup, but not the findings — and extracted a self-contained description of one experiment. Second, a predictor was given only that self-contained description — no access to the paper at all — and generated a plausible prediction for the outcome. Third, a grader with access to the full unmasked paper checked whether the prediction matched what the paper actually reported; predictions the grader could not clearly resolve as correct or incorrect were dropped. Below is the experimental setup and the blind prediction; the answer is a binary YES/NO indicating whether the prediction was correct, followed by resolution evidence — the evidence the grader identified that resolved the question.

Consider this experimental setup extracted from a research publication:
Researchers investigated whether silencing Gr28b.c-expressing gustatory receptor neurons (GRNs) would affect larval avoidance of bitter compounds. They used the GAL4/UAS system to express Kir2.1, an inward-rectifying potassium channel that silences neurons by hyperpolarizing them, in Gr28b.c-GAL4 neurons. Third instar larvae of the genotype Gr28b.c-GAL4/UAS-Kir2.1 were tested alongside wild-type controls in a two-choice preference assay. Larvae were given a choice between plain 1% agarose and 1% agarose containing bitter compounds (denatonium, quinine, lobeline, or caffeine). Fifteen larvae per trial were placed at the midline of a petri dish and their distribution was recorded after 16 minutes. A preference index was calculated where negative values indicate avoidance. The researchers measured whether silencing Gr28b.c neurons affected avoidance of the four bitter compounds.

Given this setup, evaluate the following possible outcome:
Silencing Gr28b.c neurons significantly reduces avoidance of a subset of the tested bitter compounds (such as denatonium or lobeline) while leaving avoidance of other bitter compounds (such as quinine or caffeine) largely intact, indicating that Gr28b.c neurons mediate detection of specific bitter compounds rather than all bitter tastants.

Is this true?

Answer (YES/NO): NO